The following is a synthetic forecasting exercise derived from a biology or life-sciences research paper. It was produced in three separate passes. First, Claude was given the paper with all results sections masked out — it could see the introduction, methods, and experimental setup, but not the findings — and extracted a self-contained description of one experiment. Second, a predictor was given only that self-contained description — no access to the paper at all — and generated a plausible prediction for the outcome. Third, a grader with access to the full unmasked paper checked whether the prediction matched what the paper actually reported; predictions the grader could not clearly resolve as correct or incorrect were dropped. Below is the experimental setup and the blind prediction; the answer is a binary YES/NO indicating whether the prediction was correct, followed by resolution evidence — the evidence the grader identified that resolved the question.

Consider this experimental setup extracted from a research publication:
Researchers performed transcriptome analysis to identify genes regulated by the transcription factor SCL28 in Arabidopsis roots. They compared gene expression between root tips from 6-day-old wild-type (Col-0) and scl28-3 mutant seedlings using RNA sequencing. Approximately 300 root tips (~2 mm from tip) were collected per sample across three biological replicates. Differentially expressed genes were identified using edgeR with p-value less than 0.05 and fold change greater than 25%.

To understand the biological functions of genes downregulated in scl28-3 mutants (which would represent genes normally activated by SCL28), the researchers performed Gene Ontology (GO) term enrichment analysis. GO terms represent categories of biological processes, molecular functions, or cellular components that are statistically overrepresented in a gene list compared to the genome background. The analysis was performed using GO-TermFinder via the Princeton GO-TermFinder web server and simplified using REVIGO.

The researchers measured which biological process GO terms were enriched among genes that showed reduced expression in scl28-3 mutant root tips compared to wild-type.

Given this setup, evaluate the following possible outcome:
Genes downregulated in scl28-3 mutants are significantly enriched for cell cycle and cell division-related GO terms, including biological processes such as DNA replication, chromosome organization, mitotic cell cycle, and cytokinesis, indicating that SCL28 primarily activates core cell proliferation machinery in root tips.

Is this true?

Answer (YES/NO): NO